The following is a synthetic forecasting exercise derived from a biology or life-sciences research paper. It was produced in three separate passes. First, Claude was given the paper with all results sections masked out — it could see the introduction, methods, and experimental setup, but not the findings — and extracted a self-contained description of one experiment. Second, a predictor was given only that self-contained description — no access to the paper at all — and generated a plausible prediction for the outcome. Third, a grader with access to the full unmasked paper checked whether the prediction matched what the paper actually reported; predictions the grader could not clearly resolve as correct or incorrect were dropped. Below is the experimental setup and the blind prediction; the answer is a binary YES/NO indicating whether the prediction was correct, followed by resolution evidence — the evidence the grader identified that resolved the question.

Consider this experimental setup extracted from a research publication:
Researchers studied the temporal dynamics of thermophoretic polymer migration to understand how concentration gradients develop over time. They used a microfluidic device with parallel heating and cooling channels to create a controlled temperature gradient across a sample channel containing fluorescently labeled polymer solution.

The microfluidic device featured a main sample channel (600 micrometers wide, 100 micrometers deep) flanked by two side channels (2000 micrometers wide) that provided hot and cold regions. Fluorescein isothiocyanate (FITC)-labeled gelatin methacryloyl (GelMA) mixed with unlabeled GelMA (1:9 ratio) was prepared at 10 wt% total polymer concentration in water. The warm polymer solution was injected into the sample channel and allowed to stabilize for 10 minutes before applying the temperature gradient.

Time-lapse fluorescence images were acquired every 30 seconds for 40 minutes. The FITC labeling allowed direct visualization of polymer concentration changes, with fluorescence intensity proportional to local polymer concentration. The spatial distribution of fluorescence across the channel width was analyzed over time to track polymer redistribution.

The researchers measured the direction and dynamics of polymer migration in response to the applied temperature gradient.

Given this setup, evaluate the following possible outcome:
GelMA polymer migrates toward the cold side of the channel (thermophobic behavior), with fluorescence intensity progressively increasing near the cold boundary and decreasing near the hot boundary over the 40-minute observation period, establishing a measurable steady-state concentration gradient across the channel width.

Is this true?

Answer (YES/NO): YES